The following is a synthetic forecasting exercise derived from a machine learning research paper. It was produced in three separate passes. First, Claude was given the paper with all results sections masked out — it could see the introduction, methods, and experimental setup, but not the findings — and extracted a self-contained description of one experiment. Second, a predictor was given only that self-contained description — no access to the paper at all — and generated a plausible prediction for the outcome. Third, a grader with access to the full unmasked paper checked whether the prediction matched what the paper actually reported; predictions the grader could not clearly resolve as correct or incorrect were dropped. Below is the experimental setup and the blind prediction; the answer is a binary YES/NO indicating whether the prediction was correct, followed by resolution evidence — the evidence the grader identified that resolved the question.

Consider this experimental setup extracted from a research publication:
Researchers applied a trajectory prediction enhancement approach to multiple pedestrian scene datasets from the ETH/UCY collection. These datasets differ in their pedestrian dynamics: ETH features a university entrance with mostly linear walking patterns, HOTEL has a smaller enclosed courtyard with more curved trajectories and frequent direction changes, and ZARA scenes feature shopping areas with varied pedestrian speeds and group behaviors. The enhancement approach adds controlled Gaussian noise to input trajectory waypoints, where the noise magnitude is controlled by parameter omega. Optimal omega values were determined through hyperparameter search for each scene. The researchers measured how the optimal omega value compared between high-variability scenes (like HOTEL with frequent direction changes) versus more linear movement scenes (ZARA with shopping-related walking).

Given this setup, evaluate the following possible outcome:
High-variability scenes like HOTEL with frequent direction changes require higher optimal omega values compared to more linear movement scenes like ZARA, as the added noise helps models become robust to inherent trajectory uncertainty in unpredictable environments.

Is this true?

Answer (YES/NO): NO